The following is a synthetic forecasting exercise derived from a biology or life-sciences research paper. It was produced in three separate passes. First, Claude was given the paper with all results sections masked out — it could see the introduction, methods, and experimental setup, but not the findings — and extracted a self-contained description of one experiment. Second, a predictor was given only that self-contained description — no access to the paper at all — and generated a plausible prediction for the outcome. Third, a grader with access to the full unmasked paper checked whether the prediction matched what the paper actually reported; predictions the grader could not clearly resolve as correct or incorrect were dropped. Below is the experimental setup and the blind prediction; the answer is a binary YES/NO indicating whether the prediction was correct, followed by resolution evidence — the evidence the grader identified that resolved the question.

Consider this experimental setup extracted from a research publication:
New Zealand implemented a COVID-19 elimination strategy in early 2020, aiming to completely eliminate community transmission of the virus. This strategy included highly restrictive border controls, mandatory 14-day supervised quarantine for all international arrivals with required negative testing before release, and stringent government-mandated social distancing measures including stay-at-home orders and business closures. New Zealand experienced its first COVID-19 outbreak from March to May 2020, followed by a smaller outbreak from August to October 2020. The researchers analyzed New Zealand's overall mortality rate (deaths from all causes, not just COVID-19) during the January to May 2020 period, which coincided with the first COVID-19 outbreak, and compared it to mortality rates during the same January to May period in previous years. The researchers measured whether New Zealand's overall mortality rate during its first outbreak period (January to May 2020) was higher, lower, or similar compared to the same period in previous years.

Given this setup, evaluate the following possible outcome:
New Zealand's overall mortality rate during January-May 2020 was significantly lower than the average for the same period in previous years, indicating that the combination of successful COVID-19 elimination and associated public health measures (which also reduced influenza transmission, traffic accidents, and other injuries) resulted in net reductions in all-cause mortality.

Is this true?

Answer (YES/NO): YES